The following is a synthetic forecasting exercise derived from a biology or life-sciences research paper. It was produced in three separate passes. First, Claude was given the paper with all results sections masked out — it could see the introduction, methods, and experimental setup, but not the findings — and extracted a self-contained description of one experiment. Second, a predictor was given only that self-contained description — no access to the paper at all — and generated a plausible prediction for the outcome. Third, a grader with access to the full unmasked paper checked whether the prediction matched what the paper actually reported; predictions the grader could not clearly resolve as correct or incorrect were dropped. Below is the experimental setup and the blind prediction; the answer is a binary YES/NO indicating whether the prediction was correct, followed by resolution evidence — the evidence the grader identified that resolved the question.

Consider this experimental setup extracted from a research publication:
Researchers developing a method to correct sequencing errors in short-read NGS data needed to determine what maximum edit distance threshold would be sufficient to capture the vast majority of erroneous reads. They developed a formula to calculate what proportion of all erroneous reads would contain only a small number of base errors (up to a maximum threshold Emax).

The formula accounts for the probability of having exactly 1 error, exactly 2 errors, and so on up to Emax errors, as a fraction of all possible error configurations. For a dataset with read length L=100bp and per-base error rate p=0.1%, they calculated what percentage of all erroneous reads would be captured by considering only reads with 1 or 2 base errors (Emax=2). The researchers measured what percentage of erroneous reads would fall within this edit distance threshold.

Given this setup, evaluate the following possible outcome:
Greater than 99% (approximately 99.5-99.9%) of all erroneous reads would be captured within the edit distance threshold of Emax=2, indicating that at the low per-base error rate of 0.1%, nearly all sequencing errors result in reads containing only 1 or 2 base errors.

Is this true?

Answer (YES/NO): YES